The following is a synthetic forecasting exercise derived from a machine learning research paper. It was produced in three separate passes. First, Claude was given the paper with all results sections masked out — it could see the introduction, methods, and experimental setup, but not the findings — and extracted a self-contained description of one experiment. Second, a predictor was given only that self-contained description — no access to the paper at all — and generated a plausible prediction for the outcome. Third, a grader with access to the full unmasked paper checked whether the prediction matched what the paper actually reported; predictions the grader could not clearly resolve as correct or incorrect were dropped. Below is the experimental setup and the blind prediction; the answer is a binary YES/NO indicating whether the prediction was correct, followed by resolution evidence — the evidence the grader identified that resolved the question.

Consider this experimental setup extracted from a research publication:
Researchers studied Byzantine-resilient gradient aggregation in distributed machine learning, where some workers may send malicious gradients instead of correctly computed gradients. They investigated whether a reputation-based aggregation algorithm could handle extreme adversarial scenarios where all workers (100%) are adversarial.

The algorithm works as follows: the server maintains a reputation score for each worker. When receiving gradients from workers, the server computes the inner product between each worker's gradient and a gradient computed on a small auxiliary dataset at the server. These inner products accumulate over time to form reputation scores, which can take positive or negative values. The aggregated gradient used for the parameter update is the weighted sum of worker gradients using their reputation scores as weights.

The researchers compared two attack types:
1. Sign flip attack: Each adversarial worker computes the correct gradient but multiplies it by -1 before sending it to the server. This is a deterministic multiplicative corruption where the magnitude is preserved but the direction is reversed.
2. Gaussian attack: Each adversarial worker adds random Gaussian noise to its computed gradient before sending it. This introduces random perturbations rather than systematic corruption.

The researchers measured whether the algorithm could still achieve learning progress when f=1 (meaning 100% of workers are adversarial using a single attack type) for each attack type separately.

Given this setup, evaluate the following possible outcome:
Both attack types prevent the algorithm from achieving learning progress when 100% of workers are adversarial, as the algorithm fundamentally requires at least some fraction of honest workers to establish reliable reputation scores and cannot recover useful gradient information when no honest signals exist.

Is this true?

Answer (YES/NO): NO